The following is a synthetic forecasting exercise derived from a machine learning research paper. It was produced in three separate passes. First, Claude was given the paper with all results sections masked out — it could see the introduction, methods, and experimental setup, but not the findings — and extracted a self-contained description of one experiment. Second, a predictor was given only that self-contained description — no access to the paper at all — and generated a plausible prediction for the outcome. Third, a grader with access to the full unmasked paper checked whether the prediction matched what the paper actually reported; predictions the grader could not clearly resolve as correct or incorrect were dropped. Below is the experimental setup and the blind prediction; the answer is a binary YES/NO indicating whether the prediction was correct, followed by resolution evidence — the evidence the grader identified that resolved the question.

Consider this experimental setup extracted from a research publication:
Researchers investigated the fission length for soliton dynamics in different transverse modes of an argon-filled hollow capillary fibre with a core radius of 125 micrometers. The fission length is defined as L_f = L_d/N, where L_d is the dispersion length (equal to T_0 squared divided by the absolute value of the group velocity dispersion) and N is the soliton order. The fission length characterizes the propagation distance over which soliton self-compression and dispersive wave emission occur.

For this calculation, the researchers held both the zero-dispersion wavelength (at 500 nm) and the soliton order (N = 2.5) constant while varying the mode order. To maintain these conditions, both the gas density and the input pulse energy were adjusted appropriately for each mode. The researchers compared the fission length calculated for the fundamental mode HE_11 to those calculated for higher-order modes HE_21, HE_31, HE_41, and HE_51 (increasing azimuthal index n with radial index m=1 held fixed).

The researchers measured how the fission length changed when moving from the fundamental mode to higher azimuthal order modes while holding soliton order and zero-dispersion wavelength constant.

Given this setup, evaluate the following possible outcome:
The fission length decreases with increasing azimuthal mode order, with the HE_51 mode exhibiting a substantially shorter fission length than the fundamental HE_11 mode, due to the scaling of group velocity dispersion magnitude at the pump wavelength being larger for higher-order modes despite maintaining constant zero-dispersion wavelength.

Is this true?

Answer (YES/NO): YES